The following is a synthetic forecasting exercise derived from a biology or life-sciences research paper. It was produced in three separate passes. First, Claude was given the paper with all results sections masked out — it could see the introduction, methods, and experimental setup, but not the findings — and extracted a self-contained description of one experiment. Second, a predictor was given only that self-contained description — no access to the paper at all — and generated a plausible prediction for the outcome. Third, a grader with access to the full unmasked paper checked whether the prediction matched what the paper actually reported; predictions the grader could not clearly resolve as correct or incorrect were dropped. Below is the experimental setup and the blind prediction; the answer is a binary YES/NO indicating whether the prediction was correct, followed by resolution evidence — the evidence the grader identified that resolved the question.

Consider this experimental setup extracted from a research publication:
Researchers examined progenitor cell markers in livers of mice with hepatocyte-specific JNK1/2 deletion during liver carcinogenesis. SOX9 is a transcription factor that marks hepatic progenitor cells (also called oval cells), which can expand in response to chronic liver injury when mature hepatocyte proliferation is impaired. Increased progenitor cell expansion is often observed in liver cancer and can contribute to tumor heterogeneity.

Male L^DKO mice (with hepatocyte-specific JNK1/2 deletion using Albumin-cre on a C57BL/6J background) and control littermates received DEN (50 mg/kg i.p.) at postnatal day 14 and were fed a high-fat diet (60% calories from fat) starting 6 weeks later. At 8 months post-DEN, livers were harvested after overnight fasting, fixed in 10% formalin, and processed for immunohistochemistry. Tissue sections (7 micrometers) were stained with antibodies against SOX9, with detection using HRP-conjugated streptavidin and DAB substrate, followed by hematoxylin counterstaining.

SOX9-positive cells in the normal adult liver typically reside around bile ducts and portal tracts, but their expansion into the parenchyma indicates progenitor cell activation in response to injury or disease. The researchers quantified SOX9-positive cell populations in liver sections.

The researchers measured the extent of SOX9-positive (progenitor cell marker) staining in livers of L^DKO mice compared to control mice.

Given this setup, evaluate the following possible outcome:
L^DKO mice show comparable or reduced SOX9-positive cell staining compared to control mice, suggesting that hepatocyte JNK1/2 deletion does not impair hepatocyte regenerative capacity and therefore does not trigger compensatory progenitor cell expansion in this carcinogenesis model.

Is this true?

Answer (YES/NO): NO